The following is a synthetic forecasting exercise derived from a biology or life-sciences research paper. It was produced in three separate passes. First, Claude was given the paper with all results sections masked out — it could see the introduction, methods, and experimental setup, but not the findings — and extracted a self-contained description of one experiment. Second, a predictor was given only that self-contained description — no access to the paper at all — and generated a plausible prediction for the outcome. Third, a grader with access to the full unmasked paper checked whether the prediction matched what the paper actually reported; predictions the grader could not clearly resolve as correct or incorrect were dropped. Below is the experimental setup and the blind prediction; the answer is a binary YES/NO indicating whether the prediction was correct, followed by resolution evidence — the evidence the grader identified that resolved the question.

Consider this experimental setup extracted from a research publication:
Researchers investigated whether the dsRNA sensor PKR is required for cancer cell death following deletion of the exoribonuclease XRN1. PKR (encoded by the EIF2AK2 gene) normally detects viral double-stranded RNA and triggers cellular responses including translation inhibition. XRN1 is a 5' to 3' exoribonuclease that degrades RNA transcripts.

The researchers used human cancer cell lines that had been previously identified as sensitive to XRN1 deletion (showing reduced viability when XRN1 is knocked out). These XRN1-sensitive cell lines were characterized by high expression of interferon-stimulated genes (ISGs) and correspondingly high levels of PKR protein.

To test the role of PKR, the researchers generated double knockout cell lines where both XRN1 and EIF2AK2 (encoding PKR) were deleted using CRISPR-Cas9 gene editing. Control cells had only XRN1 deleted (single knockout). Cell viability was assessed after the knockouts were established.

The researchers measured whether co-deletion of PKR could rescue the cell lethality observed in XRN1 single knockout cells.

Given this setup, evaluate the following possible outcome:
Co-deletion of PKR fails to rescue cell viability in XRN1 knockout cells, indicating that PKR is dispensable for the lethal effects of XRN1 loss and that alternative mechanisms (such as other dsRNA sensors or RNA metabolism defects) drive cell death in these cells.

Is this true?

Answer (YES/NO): NO